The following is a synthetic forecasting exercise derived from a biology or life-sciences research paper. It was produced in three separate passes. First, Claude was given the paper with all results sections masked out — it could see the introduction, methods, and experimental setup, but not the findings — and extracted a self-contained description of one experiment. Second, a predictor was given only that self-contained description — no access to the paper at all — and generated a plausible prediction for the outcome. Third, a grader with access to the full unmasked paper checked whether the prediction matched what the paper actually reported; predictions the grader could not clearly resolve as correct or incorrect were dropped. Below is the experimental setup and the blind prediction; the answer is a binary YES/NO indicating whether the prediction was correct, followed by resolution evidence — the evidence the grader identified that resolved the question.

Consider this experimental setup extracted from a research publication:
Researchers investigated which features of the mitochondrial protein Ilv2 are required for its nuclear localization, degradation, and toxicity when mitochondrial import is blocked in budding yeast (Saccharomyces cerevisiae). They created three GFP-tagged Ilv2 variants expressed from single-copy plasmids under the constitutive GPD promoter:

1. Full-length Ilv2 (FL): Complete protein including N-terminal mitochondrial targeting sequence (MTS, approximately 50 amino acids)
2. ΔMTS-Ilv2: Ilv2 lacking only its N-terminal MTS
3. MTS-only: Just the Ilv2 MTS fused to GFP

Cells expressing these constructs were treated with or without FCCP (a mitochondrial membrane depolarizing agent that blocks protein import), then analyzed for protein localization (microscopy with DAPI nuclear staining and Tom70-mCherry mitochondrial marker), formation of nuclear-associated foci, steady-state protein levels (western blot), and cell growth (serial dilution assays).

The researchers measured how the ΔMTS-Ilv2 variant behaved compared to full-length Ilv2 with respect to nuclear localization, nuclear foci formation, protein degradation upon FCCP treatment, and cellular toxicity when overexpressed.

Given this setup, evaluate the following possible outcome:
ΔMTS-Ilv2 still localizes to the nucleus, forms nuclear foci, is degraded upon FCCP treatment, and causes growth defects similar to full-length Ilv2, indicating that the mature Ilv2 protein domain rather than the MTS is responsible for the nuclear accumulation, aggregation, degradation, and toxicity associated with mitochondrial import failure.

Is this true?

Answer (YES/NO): NO